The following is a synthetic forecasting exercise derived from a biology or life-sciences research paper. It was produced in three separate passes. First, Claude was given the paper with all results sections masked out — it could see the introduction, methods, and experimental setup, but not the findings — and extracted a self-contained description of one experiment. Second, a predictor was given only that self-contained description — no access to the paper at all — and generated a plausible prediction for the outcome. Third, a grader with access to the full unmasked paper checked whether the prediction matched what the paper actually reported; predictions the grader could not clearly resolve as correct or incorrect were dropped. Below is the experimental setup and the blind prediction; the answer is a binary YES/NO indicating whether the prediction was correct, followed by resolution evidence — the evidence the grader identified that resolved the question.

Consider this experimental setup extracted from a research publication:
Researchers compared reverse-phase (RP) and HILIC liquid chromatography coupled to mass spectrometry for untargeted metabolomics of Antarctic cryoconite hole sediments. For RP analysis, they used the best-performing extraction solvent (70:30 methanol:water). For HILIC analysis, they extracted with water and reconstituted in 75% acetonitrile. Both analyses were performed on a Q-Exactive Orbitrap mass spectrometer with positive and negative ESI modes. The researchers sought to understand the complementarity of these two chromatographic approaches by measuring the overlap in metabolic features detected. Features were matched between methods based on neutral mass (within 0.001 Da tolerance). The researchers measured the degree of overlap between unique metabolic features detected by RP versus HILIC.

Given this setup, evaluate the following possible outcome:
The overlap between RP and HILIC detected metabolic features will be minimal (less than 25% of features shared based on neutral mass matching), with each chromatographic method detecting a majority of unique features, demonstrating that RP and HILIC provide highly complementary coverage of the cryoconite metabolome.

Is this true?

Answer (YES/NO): YES